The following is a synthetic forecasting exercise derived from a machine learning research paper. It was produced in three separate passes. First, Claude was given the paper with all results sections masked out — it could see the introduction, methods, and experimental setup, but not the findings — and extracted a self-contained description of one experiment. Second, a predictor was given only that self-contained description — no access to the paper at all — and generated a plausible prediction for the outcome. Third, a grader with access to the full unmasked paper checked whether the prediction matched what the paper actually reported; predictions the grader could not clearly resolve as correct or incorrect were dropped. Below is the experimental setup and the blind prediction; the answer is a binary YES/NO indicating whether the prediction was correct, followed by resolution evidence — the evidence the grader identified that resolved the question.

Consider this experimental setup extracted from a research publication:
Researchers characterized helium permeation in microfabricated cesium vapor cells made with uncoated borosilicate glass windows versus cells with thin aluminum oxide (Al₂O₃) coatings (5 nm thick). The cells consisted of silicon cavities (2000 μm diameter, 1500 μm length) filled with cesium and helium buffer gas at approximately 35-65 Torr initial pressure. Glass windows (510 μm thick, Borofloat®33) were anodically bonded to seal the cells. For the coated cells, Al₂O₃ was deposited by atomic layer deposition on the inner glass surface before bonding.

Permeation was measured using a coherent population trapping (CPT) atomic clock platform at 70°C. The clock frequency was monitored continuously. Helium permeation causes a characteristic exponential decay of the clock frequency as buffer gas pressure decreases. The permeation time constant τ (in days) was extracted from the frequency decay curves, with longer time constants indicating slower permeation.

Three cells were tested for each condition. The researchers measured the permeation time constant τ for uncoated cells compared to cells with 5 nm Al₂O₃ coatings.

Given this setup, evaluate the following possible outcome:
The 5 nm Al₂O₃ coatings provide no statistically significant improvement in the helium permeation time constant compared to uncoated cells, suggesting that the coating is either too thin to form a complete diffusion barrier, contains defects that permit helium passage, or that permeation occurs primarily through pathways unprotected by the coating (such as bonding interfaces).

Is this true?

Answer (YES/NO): NO